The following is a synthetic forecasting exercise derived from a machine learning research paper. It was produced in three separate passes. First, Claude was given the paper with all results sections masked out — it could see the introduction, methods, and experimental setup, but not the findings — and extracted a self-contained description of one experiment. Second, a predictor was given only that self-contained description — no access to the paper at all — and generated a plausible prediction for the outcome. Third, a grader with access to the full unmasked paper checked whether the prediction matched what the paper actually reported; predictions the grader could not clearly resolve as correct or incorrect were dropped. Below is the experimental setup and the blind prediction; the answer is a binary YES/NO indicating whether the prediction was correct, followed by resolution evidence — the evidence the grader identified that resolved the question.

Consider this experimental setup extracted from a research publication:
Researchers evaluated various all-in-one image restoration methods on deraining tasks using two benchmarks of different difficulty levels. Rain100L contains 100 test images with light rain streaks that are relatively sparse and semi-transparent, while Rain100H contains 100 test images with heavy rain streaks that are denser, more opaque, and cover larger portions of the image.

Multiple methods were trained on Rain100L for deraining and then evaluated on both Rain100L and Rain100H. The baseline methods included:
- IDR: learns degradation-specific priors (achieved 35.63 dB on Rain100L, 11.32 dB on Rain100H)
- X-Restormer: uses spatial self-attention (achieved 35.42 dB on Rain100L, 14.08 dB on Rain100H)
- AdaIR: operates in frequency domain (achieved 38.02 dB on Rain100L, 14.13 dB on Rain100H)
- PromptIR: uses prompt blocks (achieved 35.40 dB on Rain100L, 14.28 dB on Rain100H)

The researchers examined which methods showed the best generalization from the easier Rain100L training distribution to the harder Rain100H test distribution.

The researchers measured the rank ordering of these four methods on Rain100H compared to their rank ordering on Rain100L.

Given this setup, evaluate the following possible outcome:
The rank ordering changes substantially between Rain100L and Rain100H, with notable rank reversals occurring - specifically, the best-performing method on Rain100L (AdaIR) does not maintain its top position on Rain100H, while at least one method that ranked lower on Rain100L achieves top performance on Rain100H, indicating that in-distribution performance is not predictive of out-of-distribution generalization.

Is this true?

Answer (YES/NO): YES